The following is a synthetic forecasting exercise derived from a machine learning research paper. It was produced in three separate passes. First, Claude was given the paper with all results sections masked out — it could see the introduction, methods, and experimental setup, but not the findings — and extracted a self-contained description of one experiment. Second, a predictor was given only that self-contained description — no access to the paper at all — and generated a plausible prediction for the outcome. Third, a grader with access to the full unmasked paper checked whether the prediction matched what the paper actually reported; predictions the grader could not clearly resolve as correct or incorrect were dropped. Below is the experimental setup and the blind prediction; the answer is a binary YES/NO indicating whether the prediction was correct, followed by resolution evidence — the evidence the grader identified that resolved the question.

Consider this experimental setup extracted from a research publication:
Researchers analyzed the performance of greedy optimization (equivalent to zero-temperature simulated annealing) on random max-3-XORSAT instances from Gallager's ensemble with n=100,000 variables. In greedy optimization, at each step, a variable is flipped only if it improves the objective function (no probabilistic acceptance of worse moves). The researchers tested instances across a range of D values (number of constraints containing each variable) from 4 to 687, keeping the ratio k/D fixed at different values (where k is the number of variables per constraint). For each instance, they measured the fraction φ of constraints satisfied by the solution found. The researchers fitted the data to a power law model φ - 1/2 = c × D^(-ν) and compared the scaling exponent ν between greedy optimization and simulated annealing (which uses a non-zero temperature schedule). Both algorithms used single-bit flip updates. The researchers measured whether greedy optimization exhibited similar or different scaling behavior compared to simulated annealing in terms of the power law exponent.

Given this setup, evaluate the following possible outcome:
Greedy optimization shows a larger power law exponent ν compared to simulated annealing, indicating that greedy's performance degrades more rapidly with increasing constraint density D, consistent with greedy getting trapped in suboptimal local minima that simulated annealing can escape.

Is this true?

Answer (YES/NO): NO